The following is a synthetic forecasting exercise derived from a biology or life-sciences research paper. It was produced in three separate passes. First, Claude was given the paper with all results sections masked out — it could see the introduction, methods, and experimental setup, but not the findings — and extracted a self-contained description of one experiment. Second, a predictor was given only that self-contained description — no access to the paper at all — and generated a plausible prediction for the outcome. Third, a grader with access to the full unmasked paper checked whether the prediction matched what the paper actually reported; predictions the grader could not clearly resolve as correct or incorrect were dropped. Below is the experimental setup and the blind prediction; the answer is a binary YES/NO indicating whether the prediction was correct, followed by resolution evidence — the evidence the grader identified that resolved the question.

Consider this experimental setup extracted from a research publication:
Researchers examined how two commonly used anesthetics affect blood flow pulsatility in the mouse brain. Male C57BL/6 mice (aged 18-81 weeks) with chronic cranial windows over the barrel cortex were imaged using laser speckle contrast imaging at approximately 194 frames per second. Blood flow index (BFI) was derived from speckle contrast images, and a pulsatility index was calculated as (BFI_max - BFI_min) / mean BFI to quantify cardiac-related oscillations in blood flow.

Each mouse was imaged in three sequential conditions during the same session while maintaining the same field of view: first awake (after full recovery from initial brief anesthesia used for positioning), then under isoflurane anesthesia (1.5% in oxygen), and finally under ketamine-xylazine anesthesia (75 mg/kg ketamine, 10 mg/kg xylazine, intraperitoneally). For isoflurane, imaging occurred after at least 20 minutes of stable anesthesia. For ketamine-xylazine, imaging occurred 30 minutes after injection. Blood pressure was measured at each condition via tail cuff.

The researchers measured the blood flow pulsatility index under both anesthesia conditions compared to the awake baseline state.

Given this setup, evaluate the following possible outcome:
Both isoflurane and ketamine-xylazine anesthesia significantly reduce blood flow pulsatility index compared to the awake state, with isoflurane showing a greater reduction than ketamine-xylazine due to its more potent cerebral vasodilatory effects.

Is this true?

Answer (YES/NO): NO